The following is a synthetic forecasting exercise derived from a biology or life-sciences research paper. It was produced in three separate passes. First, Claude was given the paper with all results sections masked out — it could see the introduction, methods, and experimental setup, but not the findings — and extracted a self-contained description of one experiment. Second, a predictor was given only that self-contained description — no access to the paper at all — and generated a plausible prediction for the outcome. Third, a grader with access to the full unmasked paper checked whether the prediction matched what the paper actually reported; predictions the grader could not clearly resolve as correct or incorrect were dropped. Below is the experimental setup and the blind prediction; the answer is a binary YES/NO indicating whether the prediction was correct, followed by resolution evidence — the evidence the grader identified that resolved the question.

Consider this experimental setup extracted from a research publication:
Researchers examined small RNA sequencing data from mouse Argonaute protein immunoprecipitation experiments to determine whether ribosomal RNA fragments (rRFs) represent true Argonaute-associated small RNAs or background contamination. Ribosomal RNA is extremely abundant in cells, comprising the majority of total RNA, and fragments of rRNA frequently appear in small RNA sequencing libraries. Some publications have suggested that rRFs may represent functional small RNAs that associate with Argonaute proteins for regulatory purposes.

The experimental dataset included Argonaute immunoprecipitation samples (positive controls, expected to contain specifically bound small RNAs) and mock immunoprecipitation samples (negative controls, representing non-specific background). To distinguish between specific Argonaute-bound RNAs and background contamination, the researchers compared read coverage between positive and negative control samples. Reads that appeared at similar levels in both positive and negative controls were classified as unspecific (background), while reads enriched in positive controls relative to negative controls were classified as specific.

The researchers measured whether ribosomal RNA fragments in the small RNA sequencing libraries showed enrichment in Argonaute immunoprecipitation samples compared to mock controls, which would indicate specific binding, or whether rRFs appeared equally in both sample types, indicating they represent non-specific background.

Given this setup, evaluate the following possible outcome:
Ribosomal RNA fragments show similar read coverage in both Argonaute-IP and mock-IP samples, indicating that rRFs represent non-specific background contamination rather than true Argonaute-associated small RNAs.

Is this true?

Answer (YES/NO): YES